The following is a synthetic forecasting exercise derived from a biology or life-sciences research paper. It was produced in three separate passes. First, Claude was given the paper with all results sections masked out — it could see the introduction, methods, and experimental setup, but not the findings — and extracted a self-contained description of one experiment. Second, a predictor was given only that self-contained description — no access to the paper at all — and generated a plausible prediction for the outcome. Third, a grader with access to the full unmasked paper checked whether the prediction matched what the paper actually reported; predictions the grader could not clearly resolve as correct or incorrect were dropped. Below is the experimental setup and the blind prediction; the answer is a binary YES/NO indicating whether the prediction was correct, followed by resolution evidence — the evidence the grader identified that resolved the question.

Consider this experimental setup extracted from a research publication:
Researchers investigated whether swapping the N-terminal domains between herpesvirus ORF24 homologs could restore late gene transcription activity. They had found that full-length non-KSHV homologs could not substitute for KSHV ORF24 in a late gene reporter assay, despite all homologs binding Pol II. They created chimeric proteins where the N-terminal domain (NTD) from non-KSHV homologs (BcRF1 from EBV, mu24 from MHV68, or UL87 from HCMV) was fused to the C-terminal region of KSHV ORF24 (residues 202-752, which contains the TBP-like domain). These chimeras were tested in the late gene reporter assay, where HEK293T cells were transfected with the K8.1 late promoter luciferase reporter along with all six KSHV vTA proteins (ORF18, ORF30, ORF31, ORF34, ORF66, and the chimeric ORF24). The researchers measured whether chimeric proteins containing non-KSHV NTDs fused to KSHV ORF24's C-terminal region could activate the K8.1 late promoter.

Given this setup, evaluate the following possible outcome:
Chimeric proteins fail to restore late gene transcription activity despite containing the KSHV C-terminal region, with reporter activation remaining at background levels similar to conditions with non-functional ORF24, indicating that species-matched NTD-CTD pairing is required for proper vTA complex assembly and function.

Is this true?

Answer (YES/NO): NO